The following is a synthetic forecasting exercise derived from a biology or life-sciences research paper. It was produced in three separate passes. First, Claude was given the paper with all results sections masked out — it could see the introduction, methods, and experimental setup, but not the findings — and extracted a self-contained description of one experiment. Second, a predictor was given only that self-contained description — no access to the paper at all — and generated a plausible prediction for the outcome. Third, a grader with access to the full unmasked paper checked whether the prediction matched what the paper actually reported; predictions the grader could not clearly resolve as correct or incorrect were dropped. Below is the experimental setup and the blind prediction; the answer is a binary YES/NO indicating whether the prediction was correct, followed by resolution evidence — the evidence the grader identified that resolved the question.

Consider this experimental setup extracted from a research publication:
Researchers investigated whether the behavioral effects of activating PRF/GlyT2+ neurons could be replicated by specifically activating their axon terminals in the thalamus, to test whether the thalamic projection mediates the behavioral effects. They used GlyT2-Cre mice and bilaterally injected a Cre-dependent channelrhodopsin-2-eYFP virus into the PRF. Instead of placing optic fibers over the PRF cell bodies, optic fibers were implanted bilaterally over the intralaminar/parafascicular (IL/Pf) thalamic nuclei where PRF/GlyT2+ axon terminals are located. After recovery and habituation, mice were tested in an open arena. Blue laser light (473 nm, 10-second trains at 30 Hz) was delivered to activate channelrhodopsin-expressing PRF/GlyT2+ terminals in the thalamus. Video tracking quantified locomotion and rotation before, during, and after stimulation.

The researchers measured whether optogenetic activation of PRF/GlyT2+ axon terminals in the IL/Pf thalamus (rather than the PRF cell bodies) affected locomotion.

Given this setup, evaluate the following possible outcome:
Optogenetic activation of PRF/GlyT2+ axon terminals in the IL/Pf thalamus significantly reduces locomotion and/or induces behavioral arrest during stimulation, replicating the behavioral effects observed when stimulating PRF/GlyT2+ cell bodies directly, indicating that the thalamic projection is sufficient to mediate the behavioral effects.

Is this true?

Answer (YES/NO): NO